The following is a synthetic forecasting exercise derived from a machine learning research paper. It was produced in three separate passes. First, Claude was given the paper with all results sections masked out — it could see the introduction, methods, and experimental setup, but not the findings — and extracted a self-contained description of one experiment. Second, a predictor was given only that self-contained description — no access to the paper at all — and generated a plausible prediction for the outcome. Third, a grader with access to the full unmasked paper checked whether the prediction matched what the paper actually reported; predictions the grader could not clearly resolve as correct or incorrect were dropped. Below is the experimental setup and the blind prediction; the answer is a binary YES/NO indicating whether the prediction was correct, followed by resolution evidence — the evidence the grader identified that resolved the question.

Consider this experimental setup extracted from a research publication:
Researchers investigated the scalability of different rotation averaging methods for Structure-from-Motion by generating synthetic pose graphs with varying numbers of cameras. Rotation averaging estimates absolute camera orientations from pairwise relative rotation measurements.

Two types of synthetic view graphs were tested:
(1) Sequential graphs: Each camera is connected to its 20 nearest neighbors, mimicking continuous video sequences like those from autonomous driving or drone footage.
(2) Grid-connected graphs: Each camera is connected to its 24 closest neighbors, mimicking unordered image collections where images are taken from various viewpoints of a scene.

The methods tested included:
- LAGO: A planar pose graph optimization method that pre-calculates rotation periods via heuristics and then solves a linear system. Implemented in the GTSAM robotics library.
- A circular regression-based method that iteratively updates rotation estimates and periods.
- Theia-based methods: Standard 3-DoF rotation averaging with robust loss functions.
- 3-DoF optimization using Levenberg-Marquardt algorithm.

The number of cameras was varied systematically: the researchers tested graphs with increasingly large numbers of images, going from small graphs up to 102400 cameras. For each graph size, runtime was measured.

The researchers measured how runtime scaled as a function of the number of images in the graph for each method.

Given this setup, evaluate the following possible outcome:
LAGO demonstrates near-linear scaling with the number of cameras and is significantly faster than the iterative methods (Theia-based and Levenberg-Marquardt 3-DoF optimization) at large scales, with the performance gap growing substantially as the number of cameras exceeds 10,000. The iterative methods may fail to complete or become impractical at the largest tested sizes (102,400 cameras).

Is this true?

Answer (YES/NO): NO